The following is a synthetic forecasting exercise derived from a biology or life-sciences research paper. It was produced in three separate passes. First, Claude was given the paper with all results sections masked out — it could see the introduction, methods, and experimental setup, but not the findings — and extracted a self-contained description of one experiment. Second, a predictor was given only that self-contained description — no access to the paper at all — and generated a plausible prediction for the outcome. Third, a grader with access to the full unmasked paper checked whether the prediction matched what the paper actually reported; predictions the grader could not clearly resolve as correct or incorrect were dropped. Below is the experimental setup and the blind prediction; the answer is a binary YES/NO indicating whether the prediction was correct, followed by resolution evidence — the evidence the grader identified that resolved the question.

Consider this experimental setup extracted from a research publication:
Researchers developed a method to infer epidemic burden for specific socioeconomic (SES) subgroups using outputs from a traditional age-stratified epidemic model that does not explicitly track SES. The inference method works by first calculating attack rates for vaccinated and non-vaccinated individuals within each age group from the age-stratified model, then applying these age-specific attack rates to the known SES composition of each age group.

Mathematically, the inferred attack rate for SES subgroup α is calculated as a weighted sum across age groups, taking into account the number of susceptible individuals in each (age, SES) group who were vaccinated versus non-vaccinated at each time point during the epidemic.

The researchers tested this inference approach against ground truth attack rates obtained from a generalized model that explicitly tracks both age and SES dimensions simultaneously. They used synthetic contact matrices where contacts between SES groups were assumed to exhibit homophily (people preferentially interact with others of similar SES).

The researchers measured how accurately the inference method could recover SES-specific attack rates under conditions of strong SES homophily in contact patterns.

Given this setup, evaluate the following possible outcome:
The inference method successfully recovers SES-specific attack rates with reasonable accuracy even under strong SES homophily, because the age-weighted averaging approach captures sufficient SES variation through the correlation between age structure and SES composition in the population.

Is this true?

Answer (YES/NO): NO